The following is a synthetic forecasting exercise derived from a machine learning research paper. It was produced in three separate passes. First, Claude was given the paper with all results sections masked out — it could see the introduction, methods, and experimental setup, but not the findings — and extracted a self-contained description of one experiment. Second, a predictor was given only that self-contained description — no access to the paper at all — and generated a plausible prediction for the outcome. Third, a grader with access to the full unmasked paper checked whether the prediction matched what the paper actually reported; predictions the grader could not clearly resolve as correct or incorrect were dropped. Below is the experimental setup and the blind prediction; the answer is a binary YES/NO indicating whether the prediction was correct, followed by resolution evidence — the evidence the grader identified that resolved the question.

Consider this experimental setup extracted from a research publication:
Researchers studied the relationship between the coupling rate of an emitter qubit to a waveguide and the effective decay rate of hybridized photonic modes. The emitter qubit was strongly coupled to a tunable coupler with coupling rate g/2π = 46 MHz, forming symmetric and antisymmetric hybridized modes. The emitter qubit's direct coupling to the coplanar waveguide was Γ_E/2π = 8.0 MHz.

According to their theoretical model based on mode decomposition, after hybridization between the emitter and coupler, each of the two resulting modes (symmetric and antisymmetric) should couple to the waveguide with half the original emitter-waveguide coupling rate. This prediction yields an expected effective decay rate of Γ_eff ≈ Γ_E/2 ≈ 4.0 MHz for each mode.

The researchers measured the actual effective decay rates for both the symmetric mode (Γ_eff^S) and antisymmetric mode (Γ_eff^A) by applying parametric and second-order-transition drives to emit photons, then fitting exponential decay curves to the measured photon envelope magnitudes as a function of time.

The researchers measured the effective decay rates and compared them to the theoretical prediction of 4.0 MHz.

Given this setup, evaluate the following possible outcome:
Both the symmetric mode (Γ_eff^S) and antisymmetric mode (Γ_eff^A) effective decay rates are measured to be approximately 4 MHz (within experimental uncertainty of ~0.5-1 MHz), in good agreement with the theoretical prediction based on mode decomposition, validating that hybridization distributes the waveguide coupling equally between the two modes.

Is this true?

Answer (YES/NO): YES